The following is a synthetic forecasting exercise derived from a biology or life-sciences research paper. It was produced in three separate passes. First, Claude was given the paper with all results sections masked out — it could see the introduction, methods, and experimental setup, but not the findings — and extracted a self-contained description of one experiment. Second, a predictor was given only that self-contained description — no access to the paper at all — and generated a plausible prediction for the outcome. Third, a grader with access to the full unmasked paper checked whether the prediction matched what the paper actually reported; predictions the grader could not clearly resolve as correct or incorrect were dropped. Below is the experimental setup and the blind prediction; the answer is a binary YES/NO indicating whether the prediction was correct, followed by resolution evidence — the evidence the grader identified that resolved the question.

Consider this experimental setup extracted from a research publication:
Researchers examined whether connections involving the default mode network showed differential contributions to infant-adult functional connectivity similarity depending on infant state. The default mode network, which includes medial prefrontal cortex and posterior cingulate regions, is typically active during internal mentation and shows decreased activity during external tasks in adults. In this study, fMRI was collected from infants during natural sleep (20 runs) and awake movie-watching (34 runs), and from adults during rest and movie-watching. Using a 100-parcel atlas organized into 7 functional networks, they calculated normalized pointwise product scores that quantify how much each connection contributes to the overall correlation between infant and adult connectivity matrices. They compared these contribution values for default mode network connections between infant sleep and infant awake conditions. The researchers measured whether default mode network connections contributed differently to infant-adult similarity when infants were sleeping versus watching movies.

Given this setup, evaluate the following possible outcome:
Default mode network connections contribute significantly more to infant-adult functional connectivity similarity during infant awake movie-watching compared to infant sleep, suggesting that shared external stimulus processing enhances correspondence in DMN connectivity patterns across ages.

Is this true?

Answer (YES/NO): NO